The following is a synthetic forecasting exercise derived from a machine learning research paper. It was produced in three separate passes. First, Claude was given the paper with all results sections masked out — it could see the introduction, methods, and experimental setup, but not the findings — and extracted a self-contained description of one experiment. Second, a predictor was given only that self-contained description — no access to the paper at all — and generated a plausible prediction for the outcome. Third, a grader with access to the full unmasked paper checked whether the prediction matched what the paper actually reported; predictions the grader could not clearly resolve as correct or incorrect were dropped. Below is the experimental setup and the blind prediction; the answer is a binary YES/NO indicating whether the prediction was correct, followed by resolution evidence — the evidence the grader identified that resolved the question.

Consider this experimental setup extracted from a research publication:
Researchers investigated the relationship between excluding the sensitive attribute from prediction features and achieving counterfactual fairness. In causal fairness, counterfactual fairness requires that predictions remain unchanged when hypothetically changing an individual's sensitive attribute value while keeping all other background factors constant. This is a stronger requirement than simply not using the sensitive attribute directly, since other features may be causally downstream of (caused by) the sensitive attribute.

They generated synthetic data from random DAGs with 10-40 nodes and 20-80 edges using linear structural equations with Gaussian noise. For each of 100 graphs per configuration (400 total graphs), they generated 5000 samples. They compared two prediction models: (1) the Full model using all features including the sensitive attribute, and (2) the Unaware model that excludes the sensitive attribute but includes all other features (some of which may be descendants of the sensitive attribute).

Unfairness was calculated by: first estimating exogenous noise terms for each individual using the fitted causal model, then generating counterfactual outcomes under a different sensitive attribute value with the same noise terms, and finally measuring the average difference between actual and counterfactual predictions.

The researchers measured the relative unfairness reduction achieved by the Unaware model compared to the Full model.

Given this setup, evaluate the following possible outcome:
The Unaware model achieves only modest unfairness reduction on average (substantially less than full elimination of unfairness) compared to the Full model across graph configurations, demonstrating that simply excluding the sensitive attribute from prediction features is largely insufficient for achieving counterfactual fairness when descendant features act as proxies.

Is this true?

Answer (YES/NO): YES